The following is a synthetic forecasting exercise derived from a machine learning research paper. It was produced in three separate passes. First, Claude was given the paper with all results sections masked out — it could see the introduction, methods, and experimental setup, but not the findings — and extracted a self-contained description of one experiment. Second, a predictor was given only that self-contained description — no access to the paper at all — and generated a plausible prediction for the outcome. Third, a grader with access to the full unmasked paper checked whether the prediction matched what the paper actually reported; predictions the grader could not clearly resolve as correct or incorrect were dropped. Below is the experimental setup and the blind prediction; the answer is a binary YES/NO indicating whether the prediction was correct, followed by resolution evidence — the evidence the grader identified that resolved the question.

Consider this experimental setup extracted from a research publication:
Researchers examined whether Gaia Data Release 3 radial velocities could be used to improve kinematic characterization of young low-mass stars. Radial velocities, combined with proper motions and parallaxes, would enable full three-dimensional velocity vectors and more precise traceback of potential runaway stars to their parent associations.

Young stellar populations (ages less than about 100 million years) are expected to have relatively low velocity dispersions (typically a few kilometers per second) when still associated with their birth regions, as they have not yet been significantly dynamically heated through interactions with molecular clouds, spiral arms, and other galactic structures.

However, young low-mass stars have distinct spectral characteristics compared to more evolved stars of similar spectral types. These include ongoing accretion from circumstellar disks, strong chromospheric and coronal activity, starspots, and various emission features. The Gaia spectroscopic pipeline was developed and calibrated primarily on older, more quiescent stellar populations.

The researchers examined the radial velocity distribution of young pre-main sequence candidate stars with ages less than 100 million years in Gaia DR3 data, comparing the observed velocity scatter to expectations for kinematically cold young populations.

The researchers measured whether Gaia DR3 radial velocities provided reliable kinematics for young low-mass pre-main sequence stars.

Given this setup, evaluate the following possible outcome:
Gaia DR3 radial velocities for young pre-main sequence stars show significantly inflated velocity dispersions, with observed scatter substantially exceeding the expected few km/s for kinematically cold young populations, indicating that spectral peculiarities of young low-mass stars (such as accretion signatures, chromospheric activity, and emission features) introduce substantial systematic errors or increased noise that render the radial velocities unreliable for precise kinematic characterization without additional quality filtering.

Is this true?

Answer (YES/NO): YES